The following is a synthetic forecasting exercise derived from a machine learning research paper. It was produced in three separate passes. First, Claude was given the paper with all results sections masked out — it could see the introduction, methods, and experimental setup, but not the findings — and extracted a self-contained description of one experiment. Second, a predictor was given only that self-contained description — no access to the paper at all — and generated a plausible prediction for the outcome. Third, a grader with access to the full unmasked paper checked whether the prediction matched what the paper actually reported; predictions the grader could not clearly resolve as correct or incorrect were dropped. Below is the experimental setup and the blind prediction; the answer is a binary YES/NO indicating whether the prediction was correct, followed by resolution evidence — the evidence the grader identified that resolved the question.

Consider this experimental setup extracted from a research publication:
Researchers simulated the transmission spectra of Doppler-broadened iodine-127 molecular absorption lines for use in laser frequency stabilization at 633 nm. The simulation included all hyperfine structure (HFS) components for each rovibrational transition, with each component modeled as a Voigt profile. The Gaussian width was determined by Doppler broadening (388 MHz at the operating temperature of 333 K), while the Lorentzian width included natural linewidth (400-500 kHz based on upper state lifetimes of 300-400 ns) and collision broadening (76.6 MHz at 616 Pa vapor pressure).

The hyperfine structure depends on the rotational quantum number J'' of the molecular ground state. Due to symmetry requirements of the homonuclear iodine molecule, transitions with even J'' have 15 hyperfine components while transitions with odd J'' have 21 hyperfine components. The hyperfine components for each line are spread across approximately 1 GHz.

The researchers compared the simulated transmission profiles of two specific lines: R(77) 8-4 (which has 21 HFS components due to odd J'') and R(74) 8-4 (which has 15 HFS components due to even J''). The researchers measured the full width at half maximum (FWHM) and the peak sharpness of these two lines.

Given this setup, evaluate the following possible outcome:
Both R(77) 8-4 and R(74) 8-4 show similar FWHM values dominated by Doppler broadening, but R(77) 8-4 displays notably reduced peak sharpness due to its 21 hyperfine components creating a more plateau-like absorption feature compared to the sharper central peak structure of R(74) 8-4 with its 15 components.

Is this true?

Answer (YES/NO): NO